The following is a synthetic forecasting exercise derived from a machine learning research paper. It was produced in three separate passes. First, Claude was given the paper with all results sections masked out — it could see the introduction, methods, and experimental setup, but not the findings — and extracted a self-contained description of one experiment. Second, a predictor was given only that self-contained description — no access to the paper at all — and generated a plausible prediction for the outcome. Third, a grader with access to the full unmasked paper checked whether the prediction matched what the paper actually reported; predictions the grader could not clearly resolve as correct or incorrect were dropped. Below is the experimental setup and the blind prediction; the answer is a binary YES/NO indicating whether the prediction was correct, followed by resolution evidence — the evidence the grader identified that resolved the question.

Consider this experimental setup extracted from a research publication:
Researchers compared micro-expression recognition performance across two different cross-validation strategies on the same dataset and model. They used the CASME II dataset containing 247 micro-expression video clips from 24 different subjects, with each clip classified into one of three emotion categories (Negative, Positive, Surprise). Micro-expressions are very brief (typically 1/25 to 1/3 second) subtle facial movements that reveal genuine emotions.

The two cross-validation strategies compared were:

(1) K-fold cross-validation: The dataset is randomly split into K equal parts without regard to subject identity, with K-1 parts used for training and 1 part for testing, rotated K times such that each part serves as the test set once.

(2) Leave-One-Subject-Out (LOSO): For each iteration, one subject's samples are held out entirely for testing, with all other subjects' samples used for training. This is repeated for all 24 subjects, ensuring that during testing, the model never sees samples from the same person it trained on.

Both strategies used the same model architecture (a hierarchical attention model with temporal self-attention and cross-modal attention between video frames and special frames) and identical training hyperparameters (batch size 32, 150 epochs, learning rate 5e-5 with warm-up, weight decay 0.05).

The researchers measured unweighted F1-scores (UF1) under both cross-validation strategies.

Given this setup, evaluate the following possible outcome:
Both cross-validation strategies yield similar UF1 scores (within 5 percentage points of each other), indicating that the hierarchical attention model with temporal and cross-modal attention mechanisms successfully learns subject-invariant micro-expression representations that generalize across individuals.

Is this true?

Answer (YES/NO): YES